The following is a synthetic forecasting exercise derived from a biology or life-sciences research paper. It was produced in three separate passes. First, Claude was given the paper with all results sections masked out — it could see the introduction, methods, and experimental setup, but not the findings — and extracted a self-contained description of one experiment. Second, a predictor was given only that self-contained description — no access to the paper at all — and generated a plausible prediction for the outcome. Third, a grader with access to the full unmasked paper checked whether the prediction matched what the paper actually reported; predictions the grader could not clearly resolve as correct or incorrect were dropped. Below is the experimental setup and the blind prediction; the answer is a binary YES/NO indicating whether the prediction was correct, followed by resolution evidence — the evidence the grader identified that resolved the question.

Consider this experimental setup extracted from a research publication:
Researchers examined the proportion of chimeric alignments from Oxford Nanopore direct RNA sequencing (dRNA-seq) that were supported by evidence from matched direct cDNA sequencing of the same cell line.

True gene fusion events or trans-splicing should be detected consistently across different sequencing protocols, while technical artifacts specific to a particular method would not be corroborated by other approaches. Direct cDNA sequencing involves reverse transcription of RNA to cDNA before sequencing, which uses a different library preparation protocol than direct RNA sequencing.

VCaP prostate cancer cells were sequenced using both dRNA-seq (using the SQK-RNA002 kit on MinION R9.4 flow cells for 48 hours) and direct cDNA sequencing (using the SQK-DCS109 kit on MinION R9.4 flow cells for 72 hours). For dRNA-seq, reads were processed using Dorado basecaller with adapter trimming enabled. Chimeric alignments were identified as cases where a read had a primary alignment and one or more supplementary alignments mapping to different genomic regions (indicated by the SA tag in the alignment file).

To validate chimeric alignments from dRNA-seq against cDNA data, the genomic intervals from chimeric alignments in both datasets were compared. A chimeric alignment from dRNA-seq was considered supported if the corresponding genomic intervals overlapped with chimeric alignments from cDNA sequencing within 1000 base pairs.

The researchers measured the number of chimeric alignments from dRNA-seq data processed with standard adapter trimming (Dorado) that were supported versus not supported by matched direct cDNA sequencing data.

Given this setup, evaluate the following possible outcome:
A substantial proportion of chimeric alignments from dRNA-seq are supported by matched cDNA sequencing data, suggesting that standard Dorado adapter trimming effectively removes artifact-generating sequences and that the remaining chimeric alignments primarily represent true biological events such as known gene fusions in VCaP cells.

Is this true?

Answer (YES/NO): NO